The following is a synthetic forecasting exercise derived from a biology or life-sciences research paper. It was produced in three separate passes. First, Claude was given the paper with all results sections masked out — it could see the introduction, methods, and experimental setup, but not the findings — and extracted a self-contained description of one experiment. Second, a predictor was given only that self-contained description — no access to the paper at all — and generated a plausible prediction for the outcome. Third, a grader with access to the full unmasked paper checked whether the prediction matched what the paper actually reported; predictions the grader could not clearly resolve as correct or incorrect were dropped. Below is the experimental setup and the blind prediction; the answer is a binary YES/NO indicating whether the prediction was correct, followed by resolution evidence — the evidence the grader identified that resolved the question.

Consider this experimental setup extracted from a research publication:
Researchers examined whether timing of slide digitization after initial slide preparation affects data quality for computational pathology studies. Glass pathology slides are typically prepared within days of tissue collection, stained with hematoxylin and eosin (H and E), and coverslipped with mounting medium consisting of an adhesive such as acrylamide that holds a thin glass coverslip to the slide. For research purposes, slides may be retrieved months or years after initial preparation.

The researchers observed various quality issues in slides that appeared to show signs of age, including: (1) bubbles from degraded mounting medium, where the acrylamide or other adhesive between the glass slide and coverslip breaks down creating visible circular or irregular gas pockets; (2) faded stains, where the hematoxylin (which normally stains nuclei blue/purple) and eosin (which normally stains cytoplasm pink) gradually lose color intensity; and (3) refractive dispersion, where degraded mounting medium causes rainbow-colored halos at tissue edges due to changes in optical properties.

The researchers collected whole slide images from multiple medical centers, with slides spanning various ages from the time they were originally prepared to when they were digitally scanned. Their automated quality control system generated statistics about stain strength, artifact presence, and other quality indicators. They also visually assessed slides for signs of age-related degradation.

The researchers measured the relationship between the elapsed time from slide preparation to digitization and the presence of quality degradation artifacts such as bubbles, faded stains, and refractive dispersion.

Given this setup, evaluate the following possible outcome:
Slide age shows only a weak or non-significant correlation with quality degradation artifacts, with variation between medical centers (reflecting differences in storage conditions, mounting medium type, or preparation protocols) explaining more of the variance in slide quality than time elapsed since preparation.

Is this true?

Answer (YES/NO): YES